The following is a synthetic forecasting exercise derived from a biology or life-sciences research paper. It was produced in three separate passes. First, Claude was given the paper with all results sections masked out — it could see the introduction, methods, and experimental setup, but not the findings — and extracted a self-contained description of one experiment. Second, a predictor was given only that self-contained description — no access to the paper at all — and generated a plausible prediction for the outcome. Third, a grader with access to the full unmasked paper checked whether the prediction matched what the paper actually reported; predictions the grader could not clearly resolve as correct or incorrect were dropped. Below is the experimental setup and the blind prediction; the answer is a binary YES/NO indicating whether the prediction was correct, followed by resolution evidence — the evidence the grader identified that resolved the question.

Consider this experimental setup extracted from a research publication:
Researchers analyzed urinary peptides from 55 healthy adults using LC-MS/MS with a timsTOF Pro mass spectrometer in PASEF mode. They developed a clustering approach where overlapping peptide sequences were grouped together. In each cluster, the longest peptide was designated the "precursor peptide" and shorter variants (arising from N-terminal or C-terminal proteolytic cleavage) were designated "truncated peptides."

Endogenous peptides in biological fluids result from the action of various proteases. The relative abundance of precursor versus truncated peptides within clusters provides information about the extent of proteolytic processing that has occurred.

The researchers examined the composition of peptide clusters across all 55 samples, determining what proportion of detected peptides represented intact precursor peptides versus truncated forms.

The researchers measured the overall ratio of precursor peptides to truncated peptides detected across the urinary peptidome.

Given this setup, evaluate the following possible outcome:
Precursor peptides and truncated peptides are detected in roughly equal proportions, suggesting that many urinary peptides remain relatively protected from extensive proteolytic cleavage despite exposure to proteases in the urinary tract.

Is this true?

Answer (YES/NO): NO